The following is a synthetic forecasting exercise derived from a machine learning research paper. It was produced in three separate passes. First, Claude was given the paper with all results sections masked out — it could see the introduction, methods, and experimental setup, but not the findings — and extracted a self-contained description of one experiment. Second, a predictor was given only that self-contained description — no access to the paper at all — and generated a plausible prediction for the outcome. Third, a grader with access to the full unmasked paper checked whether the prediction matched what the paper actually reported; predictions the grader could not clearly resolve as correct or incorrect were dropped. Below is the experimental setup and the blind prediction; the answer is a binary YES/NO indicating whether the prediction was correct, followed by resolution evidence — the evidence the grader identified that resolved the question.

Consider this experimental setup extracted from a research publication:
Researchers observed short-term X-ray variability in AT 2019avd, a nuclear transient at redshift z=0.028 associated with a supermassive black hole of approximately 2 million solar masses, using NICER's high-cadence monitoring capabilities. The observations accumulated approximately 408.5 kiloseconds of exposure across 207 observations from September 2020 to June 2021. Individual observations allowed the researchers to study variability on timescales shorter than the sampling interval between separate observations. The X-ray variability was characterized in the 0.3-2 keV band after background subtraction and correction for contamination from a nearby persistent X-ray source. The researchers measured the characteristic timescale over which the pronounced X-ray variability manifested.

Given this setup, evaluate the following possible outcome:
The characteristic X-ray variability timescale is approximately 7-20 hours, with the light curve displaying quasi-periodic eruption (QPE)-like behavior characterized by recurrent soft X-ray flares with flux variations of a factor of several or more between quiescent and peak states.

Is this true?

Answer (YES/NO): NO